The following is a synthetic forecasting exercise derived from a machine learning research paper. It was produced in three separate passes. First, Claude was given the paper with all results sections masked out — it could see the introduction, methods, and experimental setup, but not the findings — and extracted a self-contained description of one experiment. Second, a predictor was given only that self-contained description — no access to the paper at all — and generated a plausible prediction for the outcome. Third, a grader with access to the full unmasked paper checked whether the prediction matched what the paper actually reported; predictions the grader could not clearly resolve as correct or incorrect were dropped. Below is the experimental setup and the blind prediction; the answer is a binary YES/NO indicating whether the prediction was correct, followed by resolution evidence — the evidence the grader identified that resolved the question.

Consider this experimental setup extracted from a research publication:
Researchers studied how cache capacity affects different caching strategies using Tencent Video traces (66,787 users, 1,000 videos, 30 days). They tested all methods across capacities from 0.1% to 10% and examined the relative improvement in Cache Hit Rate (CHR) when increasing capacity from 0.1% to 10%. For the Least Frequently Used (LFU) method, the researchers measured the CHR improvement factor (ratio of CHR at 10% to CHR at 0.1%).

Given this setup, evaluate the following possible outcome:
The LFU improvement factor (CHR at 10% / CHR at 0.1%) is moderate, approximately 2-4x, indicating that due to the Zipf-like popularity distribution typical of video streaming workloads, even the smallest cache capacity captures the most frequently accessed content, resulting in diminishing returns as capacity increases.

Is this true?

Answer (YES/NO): NO